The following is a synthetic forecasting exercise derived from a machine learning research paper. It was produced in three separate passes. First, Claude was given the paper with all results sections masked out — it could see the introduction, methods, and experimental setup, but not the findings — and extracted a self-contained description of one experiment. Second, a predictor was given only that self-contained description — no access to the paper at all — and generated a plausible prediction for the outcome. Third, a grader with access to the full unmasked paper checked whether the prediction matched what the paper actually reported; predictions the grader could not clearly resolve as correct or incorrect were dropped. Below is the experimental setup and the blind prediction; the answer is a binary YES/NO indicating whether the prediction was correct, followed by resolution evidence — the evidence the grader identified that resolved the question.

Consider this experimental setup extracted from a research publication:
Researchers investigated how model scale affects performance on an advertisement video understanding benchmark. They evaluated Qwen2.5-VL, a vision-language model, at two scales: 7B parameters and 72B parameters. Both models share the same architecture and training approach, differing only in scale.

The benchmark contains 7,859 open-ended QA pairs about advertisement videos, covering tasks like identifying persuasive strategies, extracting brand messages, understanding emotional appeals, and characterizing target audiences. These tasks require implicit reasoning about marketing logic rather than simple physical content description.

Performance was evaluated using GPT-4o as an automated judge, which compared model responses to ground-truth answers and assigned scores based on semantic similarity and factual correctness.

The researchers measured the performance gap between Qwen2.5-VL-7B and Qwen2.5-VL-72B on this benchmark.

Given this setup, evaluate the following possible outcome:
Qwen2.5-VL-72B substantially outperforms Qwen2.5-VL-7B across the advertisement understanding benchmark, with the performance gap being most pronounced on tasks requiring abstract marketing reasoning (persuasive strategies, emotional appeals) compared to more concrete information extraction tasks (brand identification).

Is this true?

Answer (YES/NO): NO